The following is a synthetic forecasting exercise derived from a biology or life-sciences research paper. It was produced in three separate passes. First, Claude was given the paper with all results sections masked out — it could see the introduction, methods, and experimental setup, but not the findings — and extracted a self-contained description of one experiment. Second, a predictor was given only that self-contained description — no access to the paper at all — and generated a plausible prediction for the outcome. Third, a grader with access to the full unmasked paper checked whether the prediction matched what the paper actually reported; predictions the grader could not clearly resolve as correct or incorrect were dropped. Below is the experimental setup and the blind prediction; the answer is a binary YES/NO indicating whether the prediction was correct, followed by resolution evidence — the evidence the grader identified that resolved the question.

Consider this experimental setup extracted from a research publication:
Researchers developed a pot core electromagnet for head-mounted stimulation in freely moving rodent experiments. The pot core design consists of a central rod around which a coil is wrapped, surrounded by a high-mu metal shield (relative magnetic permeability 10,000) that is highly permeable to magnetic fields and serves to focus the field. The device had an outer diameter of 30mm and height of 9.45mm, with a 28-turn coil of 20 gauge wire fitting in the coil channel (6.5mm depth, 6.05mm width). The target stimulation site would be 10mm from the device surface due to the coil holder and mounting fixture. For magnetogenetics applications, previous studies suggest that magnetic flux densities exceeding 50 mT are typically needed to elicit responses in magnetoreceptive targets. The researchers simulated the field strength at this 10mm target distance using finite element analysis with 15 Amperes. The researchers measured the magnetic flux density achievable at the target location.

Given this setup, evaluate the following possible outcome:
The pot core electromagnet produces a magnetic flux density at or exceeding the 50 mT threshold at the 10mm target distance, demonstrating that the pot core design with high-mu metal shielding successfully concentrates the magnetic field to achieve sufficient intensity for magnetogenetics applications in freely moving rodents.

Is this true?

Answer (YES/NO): NO